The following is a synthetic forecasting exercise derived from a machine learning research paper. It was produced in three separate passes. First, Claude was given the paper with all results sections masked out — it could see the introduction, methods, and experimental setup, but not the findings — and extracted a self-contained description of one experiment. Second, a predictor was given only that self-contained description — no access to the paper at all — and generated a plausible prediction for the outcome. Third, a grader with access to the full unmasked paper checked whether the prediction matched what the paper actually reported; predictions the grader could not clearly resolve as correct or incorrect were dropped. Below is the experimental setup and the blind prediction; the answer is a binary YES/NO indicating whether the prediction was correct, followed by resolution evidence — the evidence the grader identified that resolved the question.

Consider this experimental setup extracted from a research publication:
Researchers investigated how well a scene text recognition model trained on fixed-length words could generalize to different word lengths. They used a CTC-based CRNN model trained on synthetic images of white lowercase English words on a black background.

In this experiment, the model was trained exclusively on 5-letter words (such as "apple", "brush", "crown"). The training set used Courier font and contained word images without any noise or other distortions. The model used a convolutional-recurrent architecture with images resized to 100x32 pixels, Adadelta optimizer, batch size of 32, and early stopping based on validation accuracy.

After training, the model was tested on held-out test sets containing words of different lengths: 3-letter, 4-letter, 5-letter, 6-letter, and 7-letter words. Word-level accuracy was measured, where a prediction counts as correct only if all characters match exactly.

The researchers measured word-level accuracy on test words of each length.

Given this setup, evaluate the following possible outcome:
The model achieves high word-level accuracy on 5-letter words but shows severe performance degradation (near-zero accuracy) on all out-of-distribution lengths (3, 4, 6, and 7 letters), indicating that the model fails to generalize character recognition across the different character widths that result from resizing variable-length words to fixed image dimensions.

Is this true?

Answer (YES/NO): NO